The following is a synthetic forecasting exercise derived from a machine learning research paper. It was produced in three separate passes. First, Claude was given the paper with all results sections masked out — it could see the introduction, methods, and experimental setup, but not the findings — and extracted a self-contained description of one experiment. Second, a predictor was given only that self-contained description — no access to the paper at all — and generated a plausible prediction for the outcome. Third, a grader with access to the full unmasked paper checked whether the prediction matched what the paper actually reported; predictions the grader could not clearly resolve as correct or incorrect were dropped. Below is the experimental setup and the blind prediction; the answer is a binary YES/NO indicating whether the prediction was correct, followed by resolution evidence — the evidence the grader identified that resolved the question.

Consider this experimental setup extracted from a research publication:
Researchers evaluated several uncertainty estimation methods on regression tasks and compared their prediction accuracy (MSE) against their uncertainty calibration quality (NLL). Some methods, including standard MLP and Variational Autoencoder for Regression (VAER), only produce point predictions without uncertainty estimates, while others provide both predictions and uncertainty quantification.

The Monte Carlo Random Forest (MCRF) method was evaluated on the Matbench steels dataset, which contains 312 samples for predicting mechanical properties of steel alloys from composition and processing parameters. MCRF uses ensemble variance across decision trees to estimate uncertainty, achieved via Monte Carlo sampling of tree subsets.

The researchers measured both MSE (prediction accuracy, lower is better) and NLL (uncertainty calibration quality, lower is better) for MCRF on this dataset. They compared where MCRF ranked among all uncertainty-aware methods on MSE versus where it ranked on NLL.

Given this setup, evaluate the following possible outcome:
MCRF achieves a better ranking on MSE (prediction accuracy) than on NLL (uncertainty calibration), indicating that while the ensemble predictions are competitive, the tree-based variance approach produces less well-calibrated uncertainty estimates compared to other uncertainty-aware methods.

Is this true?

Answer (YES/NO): YES